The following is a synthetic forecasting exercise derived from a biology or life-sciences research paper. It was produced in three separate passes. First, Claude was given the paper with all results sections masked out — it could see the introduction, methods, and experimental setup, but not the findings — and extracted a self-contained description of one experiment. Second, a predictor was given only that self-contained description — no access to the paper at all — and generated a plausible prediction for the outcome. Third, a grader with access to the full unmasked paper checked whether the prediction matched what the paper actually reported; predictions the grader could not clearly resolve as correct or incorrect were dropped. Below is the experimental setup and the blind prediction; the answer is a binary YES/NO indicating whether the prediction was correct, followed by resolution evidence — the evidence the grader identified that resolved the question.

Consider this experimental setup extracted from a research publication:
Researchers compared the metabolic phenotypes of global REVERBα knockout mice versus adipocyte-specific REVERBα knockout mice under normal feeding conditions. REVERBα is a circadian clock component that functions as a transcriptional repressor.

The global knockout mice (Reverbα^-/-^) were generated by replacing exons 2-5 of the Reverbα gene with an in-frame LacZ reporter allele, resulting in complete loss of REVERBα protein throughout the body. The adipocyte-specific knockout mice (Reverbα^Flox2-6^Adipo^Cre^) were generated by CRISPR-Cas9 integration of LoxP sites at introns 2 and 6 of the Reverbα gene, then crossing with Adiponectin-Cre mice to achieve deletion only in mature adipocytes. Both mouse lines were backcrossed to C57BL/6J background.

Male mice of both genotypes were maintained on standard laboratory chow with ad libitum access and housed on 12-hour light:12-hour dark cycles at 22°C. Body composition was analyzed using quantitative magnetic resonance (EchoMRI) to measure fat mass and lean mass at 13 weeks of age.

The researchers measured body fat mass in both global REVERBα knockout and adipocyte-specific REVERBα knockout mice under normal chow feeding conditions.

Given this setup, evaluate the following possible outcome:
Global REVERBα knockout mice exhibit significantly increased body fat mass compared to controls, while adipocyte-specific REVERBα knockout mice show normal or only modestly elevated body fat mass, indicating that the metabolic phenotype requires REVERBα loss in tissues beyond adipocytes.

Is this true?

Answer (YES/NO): YES